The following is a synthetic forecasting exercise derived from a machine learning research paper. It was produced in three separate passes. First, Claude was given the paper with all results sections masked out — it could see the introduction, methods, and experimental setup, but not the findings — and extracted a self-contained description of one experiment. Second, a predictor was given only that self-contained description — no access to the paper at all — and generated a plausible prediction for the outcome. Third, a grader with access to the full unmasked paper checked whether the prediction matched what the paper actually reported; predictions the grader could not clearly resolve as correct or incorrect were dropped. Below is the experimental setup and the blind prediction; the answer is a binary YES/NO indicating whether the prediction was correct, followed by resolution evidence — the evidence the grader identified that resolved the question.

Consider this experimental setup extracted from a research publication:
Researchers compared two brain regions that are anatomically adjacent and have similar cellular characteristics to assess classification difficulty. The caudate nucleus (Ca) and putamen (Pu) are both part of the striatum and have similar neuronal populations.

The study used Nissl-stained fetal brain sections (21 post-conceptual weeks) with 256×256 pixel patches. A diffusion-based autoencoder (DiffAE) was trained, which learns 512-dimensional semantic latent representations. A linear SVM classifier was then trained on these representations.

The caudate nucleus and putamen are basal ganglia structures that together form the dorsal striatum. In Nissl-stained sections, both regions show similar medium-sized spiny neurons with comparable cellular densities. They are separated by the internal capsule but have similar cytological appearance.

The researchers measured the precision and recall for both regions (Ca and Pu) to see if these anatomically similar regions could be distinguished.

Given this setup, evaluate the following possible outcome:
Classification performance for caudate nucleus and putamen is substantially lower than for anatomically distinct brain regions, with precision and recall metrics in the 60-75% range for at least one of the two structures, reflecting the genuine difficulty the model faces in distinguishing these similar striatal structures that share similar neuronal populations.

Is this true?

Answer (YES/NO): NO